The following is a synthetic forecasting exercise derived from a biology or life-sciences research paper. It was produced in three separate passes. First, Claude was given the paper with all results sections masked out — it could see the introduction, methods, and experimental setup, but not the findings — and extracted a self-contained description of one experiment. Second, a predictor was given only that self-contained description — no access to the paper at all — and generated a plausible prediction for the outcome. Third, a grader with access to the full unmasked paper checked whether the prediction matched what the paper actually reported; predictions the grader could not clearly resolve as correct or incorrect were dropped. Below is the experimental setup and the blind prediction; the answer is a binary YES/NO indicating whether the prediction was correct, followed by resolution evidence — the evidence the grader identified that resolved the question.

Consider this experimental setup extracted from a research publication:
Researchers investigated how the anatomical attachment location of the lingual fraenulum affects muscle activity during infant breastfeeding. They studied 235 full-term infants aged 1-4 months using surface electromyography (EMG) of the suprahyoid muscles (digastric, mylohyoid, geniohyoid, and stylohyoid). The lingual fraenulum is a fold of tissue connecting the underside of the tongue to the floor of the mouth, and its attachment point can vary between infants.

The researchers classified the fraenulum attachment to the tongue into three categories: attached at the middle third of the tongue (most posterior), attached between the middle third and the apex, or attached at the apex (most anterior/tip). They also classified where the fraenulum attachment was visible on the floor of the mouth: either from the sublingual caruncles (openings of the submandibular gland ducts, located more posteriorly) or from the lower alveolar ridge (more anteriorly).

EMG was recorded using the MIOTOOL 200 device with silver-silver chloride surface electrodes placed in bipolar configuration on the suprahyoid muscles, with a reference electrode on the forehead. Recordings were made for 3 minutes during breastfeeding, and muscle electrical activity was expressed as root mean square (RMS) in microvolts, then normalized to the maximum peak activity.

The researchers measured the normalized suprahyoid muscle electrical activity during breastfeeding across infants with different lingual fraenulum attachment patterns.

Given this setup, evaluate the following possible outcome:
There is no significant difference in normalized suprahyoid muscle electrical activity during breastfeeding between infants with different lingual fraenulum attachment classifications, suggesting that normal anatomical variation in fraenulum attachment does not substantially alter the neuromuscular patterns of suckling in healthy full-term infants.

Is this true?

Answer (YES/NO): NO